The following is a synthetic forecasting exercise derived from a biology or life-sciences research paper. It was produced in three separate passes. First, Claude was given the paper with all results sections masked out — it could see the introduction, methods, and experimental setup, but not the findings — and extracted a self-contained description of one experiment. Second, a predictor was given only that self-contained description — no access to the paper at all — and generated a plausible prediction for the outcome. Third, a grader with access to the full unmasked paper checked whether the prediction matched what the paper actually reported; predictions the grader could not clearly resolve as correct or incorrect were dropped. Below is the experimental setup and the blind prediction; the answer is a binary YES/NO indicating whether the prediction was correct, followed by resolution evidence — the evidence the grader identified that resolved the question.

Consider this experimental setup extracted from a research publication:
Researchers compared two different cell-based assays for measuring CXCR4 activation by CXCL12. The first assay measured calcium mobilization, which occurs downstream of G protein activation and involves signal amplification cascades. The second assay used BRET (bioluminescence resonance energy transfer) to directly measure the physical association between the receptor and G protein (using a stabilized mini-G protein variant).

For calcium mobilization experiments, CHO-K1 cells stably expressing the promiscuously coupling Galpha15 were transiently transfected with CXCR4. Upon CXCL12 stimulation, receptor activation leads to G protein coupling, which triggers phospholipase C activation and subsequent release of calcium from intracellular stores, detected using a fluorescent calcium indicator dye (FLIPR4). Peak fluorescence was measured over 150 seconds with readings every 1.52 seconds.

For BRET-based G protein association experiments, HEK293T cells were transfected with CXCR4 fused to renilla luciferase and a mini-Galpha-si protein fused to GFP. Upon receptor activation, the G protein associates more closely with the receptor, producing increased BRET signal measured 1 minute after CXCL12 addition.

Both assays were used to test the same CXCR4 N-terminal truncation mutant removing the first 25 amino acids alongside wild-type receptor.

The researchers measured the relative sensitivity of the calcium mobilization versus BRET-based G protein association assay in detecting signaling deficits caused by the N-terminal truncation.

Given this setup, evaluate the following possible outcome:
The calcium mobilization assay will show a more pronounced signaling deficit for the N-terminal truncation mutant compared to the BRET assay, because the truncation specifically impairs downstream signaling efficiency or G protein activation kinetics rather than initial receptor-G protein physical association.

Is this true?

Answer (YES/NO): NO